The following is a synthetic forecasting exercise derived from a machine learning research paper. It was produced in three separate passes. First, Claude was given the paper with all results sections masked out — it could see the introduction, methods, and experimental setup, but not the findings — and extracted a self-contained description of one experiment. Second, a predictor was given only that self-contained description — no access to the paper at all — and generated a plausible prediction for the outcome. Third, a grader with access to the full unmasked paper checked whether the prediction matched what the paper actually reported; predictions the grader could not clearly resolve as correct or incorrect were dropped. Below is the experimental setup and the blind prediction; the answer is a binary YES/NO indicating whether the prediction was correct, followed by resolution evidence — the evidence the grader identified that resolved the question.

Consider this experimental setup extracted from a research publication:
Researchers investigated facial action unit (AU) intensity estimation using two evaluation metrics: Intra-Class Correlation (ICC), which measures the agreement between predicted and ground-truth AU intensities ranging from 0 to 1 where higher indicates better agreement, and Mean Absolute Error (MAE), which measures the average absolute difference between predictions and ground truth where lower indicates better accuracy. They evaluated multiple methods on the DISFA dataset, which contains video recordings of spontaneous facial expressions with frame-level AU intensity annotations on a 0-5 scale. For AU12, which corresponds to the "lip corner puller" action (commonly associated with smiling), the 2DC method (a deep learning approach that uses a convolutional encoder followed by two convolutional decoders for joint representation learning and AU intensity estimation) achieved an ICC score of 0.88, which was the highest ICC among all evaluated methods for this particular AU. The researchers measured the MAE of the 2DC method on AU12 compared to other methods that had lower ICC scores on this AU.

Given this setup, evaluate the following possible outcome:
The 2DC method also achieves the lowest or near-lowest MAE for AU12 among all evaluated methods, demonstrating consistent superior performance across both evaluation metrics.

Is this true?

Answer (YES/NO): NO